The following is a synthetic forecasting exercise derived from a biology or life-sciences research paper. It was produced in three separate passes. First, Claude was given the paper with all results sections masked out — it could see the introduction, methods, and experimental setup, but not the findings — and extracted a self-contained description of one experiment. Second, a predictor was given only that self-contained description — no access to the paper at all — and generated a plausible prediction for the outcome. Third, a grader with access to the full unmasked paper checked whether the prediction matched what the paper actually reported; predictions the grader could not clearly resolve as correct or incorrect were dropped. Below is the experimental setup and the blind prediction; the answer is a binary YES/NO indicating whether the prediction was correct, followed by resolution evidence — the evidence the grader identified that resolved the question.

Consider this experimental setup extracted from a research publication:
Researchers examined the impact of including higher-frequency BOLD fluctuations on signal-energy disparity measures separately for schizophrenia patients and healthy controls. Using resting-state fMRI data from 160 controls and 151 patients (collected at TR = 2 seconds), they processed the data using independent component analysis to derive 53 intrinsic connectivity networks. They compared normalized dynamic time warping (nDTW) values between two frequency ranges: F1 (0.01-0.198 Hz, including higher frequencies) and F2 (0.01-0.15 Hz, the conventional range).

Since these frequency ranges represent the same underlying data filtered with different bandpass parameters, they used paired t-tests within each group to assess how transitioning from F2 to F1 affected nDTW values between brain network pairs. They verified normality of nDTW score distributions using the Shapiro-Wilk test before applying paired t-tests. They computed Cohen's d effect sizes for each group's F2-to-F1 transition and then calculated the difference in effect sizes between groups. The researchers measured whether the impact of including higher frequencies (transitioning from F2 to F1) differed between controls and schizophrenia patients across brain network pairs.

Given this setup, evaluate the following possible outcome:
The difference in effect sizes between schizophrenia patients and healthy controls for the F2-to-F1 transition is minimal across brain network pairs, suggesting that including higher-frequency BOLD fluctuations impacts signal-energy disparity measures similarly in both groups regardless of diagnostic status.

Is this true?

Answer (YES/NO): NO